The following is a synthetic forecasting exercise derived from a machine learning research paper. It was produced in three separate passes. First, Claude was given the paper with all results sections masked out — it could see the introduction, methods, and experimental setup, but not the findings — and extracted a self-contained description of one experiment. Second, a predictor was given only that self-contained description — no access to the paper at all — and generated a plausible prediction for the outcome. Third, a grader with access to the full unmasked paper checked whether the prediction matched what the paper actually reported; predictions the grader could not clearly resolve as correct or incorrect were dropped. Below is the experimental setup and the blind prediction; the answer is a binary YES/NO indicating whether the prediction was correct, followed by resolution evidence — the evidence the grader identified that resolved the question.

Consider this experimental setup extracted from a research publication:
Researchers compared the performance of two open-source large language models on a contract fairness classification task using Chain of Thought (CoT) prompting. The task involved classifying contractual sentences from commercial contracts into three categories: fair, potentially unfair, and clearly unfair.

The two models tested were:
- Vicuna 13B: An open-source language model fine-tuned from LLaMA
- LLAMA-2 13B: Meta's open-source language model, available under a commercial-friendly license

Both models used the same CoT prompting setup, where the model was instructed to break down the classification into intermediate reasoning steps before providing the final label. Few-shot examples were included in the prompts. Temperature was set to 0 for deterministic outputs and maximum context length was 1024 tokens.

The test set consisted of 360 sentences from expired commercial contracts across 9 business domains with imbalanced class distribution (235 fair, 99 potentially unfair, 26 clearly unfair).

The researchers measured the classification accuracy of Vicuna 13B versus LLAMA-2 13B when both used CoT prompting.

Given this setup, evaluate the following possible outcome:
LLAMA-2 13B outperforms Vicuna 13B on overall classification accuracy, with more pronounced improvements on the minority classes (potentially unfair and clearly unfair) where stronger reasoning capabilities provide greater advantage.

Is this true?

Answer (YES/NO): NO